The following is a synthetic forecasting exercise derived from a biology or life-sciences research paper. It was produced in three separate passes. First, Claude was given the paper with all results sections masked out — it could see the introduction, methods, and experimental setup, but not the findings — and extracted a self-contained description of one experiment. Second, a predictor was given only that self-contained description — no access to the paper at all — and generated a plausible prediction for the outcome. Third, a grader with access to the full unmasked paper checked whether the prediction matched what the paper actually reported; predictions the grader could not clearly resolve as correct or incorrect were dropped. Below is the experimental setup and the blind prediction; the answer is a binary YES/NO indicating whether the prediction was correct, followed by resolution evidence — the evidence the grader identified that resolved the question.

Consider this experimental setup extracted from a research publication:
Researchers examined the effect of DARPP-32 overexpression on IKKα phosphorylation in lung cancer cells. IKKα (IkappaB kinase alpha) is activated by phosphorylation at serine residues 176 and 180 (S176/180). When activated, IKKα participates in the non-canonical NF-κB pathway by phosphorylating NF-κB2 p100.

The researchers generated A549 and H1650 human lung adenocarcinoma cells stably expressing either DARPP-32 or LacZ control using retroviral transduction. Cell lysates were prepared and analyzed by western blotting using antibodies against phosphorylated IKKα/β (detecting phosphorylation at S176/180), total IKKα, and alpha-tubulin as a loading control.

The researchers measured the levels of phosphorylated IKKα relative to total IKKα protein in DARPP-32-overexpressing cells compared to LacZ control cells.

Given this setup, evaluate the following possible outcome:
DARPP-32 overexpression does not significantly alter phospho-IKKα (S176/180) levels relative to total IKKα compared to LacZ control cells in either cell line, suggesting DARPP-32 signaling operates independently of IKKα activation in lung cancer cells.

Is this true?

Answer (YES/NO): YES